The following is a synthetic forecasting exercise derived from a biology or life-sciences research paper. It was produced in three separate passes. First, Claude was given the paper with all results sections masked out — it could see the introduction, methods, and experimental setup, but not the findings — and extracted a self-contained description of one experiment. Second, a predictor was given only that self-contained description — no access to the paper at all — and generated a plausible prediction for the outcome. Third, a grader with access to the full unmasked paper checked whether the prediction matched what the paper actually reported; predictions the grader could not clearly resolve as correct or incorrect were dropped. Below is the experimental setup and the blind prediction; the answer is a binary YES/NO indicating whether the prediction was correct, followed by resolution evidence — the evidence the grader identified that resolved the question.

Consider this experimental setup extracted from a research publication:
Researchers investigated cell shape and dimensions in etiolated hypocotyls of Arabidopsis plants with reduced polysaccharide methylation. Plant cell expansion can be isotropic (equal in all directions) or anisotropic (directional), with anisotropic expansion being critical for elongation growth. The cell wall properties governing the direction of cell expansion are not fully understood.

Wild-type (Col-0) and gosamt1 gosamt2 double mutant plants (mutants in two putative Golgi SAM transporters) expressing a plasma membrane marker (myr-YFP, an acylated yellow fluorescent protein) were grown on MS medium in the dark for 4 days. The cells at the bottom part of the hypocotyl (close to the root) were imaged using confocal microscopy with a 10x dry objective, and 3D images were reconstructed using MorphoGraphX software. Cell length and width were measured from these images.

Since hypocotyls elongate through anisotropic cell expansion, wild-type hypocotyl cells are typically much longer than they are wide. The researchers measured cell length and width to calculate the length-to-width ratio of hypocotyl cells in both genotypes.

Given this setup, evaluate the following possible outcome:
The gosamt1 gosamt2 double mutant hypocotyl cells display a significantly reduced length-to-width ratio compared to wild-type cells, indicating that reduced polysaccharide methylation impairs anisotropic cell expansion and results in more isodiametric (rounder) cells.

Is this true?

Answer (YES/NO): YES